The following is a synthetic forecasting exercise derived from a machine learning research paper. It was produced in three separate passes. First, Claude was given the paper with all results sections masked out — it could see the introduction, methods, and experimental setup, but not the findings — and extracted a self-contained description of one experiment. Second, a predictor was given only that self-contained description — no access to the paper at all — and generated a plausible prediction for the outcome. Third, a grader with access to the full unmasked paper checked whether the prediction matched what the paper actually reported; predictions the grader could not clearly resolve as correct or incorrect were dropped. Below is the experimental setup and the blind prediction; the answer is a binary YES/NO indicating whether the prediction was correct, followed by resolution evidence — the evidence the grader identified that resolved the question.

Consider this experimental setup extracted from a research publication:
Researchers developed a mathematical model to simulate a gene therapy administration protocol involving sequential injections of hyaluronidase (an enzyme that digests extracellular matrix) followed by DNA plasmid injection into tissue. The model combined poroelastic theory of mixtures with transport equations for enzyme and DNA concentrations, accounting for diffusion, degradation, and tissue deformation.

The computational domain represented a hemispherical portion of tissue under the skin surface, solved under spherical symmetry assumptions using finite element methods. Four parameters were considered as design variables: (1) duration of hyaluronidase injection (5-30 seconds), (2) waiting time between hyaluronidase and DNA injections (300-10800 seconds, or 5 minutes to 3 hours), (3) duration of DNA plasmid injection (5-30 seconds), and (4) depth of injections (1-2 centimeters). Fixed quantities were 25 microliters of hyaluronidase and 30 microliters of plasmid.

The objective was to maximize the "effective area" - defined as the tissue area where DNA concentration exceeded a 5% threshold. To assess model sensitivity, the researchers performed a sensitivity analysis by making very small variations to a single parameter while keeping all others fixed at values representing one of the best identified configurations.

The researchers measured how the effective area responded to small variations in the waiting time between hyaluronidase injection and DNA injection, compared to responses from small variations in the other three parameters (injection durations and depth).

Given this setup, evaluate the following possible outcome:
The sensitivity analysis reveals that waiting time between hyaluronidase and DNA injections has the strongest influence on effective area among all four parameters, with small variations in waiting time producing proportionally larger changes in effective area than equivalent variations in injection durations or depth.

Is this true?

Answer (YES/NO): NO